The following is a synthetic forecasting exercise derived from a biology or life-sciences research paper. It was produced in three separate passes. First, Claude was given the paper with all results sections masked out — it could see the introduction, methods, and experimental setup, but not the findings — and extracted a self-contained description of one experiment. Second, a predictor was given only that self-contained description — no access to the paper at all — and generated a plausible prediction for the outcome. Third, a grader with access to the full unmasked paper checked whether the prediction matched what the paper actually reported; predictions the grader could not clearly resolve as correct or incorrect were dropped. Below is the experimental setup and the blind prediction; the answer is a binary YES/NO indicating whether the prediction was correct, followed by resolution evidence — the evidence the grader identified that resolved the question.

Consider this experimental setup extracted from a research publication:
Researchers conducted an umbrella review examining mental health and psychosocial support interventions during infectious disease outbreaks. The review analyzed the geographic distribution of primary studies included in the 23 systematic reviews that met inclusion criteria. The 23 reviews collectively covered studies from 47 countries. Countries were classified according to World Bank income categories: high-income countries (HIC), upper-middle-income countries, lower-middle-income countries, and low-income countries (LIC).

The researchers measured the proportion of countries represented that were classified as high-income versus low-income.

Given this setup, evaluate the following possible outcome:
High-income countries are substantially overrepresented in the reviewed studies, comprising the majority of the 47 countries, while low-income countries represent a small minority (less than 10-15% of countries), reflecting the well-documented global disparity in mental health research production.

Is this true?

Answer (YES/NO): YES